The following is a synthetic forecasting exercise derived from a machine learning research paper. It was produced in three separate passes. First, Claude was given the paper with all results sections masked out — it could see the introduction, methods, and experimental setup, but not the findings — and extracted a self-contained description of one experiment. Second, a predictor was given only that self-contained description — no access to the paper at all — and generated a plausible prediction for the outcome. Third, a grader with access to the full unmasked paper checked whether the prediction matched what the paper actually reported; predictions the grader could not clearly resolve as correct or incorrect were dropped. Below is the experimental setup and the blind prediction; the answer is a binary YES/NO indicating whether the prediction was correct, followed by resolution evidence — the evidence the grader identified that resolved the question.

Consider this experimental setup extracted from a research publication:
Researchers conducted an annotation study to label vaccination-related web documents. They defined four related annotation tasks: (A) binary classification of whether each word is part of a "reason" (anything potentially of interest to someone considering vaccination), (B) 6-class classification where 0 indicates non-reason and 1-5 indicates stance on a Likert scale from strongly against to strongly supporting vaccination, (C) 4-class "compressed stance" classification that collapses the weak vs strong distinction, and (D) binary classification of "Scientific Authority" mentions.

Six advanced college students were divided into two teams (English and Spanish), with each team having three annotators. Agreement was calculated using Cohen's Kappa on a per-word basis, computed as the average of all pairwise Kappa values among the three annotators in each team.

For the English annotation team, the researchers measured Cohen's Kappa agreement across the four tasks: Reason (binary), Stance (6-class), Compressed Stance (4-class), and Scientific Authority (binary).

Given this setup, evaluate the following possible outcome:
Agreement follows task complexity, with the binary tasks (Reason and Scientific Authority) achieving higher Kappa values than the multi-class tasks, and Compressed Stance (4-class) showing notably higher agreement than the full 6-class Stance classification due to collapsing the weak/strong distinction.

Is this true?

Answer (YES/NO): NO